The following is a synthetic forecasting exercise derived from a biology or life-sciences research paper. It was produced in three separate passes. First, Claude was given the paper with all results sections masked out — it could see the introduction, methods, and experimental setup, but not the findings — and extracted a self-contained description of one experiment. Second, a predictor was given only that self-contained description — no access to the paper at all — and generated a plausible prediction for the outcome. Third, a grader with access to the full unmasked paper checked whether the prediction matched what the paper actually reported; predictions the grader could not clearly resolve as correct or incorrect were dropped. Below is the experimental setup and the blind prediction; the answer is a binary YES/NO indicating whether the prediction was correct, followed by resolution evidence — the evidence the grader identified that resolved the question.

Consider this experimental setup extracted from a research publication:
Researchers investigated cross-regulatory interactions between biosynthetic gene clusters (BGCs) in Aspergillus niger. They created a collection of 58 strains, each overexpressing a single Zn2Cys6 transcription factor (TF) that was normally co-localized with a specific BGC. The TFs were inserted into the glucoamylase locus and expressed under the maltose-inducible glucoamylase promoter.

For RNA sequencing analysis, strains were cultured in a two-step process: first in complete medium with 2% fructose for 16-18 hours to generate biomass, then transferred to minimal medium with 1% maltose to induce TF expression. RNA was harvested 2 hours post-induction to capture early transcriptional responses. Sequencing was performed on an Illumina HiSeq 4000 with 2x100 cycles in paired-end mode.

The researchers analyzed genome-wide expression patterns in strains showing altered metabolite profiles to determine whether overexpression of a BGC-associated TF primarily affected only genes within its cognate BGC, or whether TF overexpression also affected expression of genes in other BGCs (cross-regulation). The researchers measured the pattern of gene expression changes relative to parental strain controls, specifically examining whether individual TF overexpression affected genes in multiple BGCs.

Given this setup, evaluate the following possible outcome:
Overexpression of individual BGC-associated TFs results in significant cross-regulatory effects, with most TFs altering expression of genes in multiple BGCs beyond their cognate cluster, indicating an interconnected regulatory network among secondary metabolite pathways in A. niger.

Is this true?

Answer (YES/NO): NO